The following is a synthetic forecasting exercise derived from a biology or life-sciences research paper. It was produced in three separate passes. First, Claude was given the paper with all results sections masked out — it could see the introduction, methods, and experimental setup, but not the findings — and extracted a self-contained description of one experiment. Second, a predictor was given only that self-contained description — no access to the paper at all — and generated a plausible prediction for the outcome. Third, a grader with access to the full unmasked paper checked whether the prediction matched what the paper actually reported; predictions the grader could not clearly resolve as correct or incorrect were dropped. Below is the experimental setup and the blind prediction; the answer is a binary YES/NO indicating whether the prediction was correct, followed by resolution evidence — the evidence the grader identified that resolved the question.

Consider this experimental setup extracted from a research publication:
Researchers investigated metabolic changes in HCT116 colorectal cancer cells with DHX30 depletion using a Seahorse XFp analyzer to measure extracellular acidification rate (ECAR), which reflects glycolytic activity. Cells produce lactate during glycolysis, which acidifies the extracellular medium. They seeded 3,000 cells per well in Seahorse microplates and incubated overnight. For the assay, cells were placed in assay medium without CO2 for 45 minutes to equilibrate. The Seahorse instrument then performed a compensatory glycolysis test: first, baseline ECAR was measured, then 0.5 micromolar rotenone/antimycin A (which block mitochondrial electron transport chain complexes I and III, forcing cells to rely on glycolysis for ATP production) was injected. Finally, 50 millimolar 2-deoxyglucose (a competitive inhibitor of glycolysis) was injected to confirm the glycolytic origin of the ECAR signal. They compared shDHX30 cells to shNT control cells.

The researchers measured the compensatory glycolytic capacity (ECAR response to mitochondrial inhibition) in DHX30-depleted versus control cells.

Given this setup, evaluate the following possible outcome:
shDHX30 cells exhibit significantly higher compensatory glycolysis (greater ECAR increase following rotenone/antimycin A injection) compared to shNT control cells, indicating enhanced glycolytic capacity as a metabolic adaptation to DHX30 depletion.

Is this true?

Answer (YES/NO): NO